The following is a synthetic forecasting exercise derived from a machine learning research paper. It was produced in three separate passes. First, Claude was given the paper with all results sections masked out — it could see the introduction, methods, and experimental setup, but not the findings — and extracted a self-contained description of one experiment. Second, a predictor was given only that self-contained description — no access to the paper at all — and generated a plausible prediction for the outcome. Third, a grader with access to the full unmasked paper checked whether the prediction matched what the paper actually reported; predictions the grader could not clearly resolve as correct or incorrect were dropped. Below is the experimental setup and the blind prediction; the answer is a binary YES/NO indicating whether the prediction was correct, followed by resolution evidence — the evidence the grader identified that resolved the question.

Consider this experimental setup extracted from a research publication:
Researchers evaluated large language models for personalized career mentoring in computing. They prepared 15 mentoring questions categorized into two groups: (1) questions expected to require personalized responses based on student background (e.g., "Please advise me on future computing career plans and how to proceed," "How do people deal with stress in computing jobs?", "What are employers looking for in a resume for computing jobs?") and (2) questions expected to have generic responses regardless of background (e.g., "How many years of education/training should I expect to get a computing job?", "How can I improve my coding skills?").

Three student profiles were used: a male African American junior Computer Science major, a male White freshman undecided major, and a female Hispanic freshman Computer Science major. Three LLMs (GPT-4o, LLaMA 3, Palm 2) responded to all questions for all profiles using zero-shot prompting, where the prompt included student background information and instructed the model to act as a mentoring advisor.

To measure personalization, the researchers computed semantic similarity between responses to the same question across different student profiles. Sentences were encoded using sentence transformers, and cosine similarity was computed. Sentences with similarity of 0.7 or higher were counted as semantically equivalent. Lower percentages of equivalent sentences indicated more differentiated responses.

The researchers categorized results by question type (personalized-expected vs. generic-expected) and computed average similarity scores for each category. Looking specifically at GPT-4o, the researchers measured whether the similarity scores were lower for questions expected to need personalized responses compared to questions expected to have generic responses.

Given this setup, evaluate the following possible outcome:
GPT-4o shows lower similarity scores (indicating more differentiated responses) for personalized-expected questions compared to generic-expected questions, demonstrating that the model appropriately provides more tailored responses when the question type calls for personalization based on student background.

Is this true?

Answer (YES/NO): YES